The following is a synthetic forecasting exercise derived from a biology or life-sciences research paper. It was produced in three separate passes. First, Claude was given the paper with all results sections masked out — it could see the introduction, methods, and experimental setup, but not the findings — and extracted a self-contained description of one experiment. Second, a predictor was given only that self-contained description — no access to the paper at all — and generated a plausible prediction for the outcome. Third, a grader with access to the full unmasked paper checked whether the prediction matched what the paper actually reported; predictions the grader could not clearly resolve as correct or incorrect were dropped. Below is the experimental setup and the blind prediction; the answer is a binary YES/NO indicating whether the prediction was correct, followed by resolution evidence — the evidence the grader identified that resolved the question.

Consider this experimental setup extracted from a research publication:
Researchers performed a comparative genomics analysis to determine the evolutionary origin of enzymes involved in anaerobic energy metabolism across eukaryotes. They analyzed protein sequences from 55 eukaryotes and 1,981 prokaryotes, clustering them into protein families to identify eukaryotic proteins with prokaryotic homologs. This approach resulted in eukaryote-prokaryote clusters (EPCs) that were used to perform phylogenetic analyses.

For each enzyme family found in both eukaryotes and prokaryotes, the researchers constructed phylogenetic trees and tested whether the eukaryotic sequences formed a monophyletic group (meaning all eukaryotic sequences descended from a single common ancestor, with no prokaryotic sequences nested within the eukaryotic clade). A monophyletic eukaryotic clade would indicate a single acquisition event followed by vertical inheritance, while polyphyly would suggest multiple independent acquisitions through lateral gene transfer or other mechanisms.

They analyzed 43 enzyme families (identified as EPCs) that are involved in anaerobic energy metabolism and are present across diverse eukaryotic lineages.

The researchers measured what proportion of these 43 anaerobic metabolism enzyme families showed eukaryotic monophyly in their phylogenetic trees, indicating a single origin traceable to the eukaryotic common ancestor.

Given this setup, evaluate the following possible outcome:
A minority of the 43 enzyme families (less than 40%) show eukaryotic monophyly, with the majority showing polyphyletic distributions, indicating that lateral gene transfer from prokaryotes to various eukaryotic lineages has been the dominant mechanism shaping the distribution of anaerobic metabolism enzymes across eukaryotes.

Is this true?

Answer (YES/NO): NO